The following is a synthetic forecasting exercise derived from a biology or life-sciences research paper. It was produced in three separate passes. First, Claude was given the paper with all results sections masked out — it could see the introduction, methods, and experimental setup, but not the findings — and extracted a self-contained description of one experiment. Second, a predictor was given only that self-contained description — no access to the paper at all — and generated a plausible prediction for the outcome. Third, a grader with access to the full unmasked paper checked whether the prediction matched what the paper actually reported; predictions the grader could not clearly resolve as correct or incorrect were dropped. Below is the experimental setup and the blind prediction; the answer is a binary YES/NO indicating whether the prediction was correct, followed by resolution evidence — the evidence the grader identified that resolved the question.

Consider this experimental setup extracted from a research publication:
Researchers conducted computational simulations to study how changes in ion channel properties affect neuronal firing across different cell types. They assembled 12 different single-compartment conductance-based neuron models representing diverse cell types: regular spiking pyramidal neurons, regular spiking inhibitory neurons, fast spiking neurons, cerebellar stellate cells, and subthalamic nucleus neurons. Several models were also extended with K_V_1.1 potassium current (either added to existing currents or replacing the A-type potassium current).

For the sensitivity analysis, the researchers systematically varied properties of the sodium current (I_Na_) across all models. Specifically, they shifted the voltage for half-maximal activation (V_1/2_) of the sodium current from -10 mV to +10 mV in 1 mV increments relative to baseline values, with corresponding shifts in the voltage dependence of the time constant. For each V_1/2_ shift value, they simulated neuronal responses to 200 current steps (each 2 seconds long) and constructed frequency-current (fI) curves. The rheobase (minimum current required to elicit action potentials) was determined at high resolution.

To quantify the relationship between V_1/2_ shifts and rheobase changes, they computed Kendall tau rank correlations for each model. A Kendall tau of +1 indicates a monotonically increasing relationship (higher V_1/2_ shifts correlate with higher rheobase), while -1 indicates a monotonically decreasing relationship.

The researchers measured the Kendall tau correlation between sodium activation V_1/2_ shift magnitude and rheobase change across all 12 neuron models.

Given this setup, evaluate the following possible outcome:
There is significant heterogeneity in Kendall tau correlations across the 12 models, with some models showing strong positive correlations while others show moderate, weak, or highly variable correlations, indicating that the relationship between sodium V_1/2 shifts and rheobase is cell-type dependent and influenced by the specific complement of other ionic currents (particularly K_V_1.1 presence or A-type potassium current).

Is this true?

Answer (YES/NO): NO